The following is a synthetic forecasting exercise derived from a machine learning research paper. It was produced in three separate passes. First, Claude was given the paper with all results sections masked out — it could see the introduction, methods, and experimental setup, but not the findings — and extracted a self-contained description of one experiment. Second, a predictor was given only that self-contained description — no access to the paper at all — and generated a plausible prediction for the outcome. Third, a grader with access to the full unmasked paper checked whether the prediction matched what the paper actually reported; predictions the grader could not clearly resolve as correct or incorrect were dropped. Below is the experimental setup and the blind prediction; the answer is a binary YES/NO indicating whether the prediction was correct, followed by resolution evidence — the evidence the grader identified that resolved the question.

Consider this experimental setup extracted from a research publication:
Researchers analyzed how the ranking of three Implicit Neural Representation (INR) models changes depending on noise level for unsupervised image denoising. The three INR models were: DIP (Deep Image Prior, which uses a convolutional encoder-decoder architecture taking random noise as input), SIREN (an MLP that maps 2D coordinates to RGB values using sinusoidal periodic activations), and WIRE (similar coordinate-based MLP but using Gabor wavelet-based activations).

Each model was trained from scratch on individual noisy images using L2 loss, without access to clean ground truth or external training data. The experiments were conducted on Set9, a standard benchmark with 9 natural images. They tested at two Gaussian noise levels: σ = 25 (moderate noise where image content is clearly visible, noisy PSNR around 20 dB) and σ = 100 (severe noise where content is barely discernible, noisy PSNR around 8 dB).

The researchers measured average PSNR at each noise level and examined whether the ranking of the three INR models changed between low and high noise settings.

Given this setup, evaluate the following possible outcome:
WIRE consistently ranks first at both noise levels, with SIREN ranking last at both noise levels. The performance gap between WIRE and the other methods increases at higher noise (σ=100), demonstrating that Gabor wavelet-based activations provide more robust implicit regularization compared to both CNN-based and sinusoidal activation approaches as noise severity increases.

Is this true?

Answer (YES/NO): NO